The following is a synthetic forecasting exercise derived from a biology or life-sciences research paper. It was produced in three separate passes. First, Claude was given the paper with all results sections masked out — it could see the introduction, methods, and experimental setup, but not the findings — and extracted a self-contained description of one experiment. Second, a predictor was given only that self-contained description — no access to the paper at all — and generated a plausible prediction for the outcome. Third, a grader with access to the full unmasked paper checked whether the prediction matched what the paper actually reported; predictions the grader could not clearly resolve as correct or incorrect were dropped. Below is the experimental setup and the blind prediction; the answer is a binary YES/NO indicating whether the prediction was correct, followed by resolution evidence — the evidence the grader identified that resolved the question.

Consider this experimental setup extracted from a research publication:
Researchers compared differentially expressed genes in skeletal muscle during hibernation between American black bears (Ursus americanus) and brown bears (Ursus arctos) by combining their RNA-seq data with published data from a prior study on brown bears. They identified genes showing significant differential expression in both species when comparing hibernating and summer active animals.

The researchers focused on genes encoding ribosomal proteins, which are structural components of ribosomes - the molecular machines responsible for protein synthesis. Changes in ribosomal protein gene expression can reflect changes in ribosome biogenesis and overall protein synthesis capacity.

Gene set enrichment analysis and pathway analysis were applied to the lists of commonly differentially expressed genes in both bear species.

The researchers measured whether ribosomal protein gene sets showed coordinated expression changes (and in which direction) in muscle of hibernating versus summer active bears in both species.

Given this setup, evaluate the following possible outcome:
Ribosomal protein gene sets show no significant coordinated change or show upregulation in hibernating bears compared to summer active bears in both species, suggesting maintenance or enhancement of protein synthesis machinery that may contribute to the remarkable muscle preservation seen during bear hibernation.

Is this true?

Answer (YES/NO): YES